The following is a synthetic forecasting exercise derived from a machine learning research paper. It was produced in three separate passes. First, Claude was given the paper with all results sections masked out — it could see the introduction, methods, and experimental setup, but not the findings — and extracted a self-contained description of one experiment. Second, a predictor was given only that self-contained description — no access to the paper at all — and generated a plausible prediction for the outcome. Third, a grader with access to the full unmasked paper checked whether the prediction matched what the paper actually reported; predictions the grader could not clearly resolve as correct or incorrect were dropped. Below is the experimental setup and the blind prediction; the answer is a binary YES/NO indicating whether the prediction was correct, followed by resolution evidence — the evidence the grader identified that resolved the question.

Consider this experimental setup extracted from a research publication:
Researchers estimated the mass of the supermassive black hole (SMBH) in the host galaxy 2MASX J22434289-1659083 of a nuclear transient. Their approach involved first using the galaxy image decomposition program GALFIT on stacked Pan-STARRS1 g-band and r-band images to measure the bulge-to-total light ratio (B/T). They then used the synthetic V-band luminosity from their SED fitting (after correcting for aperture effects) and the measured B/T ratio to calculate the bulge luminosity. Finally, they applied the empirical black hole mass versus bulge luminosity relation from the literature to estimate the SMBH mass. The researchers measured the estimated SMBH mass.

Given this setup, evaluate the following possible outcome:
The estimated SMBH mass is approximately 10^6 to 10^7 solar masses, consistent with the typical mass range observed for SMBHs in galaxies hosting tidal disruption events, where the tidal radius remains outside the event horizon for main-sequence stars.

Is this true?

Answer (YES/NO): NO